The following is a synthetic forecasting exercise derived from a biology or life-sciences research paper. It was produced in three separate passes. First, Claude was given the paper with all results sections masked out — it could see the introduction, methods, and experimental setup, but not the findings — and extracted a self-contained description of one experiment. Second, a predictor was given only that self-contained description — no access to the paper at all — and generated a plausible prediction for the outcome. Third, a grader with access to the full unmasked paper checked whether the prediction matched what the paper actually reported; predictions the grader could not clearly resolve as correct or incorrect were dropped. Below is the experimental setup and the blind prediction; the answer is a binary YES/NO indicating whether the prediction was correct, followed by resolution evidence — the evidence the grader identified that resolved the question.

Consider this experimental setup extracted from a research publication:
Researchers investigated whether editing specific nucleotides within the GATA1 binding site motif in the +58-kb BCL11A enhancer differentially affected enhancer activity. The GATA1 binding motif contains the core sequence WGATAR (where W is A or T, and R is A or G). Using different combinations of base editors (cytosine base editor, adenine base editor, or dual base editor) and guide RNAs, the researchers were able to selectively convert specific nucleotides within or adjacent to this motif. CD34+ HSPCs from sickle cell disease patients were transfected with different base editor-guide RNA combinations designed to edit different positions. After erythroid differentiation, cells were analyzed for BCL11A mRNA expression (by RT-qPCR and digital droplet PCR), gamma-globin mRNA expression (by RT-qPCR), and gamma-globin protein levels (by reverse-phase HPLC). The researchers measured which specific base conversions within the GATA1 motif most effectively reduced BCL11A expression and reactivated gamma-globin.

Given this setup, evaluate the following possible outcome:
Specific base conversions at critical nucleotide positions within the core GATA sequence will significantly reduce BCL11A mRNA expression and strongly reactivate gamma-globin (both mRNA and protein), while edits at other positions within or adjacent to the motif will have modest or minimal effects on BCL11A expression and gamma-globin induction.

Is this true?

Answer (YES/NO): YES